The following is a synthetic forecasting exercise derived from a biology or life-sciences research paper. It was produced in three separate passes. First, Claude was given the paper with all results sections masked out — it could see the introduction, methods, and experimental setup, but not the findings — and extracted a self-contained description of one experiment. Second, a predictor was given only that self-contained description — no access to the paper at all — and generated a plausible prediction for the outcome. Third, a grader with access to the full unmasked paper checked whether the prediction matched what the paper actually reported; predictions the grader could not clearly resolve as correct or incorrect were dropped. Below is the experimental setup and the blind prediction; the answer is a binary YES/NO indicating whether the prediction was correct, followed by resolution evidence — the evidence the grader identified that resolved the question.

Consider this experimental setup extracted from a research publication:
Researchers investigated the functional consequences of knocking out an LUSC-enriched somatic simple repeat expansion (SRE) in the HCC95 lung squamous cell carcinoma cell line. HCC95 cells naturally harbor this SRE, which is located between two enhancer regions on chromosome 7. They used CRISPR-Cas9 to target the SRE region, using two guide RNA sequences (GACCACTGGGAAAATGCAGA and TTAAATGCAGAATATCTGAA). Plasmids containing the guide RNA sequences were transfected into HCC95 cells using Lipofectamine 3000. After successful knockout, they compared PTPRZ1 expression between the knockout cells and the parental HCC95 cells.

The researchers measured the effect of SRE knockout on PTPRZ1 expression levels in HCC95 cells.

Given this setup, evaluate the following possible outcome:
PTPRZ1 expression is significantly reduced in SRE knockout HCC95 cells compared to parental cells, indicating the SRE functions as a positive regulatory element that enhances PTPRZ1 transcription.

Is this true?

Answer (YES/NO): YES